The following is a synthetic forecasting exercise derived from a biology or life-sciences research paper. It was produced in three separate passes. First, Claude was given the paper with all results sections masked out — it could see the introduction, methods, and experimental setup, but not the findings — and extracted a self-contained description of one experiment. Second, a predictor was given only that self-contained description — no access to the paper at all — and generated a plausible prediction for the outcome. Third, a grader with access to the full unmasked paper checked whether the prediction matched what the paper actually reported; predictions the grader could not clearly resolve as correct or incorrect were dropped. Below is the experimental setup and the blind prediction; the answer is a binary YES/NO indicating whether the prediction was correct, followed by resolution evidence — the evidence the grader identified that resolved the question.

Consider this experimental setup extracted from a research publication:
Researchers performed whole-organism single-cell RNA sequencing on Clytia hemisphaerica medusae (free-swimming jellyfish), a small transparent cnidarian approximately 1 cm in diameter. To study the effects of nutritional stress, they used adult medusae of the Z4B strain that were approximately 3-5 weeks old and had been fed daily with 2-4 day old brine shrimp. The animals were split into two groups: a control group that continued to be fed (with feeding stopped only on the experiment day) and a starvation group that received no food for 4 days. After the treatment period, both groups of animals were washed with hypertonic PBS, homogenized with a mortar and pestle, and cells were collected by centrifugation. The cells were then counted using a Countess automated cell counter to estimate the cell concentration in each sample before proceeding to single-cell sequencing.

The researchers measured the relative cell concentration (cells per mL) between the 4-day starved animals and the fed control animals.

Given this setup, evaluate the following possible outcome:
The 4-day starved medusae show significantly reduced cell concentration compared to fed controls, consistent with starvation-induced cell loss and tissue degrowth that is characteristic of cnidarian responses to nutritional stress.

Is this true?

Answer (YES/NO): YES